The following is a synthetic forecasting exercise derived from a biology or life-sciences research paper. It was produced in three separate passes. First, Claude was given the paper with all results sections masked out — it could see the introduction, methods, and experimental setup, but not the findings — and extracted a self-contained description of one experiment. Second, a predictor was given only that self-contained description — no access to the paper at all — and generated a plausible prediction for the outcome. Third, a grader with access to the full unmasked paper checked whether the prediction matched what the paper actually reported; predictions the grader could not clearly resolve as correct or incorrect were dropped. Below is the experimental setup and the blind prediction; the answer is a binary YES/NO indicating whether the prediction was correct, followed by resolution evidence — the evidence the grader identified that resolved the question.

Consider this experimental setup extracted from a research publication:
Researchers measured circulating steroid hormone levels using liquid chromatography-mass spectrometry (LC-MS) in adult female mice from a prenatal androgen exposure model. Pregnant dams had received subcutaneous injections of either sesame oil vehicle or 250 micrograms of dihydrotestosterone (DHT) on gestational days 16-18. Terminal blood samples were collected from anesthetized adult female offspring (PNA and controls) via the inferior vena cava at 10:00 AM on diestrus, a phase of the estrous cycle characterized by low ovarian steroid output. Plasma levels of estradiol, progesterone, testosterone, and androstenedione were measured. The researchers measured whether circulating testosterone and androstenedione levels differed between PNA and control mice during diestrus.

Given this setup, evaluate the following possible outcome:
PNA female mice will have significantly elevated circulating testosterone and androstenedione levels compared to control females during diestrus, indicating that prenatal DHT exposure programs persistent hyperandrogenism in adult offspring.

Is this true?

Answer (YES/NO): NO